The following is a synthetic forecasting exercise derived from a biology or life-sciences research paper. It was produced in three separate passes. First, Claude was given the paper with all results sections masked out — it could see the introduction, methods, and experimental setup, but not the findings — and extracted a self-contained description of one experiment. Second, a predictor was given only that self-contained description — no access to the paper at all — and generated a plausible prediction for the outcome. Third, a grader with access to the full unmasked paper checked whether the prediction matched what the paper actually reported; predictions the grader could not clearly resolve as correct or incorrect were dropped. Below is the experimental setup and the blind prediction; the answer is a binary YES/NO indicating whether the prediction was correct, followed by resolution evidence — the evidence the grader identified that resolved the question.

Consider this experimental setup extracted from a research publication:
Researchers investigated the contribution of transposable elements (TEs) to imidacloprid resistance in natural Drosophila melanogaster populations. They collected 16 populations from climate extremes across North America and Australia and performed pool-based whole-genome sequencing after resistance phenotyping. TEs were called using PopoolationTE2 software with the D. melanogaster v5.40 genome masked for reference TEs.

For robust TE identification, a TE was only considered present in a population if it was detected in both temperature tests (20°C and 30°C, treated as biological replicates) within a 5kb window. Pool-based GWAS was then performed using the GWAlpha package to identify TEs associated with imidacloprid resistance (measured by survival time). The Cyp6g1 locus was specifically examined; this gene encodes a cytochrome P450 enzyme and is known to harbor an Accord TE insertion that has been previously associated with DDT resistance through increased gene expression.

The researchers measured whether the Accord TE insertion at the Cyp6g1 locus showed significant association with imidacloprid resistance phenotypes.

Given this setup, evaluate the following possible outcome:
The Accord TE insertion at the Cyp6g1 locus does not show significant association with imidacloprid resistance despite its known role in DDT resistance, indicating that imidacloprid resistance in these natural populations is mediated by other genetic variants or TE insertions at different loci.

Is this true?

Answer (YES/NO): YES